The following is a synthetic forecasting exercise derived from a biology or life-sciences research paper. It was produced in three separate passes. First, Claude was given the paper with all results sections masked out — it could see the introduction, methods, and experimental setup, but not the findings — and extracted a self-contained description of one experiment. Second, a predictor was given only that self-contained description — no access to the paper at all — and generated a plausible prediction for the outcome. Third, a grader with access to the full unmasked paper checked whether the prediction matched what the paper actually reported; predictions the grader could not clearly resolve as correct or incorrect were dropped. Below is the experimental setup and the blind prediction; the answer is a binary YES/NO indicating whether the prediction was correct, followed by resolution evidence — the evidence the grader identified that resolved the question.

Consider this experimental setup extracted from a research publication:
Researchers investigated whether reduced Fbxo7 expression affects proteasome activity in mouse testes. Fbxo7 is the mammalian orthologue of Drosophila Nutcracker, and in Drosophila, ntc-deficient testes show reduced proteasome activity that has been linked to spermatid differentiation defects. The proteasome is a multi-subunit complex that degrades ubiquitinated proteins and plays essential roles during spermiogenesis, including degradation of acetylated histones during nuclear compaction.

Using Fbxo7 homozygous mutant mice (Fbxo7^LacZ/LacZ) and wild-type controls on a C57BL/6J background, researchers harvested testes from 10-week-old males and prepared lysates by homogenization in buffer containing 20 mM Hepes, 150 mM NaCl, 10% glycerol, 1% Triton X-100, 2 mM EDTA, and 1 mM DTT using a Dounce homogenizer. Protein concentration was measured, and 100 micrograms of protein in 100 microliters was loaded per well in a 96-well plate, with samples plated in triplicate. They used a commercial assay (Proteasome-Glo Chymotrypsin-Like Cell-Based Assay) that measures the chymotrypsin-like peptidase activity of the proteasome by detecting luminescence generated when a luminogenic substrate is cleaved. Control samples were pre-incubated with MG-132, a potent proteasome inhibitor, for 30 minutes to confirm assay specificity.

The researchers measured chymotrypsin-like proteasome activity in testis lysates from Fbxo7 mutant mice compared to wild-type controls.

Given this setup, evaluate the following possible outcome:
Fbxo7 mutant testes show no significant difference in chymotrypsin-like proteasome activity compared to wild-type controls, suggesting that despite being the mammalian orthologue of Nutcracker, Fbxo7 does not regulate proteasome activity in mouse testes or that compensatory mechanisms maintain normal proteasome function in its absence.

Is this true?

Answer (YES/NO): YES